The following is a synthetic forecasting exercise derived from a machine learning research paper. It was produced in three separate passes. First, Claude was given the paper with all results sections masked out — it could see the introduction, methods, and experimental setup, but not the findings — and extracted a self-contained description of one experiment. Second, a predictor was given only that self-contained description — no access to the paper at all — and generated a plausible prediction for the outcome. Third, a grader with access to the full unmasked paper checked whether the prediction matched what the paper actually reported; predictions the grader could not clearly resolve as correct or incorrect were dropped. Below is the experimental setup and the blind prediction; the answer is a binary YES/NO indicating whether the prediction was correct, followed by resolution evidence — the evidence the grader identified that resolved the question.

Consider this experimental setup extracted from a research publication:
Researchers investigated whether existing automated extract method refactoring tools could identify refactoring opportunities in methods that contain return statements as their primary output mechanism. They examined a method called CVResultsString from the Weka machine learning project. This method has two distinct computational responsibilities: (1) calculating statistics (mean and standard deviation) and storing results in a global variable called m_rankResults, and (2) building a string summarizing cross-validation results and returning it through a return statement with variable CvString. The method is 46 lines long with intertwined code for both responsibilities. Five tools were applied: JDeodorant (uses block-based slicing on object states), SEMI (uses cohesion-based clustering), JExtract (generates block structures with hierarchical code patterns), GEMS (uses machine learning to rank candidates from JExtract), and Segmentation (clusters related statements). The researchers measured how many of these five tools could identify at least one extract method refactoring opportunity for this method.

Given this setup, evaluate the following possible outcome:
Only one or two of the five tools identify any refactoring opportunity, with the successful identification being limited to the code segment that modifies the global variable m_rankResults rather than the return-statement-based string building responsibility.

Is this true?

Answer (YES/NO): NO